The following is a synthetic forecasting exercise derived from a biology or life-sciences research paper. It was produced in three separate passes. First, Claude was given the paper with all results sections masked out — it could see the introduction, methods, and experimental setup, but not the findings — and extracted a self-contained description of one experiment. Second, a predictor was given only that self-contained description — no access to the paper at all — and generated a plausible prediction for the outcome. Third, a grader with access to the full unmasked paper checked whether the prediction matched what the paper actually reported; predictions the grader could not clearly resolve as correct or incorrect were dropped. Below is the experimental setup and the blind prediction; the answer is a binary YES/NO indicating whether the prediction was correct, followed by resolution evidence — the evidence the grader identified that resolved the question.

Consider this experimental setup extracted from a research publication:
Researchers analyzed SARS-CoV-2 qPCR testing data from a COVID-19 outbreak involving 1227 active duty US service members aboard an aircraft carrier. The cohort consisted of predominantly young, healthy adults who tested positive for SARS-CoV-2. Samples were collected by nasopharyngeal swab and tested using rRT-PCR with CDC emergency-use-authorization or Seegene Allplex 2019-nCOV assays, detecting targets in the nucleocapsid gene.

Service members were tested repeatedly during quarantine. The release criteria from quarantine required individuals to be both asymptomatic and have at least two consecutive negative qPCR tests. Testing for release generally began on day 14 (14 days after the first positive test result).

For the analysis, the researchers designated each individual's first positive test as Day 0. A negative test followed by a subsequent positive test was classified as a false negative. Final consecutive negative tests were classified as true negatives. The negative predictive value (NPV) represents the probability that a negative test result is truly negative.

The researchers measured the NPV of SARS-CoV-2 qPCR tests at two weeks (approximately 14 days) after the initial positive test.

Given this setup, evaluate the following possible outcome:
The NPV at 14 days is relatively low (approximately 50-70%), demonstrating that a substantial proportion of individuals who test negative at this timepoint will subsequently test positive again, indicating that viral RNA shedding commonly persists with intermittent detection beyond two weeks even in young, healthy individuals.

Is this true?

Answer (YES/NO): YES